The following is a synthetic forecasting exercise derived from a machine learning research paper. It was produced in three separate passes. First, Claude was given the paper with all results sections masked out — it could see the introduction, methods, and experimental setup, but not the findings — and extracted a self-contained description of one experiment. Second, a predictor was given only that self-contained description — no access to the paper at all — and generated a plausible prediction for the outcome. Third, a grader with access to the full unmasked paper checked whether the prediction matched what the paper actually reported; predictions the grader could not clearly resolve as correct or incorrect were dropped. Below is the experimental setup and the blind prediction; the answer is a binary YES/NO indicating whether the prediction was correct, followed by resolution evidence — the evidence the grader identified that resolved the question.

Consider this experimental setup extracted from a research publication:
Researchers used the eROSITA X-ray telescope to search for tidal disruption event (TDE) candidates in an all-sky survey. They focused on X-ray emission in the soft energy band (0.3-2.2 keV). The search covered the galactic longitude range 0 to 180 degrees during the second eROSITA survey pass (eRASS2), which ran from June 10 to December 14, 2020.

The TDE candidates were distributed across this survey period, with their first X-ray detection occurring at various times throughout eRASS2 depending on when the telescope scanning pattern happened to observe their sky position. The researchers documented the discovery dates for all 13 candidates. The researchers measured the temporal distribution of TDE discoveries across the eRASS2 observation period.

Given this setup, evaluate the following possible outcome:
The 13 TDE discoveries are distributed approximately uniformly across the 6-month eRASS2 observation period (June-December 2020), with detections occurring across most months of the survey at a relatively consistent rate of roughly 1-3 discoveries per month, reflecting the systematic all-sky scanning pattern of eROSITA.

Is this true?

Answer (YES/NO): NO